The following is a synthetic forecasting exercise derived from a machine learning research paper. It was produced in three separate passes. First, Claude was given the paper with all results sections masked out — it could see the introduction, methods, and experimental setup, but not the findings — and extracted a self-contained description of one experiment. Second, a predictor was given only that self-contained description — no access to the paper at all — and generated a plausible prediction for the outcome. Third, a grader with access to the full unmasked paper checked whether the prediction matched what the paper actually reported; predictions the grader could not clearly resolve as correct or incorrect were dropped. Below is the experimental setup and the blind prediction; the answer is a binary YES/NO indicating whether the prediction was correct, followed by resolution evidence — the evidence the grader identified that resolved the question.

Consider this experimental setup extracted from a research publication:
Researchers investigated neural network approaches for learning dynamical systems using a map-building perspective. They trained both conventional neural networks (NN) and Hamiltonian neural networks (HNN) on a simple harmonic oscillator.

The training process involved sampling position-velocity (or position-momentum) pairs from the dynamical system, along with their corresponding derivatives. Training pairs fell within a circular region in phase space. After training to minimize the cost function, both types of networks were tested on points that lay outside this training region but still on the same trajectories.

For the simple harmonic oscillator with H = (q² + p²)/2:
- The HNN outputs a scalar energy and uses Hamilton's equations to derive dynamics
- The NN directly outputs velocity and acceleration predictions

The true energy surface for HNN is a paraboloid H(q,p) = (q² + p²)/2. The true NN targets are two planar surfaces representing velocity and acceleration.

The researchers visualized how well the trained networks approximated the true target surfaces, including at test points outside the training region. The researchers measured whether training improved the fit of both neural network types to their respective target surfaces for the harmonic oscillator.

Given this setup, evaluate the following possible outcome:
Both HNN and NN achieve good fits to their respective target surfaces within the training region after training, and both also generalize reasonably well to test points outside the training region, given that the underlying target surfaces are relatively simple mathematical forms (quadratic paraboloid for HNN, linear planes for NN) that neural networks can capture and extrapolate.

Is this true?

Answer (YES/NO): NO